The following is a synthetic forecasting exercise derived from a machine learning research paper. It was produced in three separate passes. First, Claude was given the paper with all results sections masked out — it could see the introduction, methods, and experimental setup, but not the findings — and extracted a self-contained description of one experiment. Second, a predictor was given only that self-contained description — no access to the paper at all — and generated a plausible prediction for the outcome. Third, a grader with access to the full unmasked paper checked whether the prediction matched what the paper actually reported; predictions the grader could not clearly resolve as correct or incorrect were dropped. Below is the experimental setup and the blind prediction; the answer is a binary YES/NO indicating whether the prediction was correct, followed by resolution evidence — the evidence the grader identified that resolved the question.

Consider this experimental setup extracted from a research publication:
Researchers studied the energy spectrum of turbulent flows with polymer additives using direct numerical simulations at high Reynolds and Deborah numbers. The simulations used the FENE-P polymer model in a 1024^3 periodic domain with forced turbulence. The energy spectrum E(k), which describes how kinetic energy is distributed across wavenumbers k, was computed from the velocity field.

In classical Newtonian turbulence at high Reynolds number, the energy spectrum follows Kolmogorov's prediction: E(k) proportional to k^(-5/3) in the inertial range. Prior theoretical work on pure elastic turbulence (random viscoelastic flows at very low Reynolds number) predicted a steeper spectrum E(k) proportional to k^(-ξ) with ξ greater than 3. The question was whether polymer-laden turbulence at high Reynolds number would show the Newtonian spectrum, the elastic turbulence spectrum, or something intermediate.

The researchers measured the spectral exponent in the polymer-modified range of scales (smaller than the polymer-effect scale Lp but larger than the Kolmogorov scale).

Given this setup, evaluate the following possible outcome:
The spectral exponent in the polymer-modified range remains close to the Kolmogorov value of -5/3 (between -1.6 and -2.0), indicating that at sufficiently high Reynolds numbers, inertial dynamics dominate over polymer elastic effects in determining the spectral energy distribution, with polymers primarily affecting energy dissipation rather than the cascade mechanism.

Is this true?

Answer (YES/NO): NO